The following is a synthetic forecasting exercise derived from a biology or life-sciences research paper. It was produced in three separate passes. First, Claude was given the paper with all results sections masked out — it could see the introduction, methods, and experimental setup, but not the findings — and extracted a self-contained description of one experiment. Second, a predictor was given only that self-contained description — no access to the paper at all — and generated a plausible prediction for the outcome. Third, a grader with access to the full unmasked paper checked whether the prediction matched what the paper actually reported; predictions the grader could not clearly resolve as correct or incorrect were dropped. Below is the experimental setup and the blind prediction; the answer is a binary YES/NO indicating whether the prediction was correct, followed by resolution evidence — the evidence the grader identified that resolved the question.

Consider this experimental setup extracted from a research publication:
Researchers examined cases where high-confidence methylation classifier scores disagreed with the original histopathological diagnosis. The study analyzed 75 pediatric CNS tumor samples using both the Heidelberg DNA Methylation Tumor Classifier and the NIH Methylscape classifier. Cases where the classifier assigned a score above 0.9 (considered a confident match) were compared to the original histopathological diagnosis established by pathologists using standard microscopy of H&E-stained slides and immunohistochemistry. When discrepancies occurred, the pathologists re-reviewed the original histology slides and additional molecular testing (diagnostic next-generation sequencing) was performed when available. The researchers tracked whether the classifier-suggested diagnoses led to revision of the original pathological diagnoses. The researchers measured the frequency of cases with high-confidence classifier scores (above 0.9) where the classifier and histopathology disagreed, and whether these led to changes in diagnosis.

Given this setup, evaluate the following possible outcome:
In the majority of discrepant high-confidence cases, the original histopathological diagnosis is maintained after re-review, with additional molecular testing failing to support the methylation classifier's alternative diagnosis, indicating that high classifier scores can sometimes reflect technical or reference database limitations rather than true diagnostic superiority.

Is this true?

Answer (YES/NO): YES